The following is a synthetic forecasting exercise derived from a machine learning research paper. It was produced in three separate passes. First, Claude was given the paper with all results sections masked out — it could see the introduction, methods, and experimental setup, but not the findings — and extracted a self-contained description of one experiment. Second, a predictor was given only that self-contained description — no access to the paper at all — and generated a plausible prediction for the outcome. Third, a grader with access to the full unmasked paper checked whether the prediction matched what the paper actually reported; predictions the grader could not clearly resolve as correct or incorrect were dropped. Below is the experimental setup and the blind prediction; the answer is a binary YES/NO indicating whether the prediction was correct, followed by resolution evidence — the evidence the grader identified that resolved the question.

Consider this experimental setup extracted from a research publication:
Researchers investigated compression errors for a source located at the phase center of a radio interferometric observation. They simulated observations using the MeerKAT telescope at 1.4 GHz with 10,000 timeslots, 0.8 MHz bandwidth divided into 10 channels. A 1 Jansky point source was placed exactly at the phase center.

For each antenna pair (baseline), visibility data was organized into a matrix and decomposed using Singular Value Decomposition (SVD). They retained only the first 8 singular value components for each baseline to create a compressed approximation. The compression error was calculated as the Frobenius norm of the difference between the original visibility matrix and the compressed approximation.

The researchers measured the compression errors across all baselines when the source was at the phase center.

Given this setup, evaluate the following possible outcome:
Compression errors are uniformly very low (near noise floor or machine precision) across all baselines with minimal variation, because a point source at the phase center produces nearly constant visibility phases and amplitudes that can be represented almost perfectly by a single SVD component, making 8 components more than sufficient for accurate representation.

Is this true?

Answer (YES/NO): YES